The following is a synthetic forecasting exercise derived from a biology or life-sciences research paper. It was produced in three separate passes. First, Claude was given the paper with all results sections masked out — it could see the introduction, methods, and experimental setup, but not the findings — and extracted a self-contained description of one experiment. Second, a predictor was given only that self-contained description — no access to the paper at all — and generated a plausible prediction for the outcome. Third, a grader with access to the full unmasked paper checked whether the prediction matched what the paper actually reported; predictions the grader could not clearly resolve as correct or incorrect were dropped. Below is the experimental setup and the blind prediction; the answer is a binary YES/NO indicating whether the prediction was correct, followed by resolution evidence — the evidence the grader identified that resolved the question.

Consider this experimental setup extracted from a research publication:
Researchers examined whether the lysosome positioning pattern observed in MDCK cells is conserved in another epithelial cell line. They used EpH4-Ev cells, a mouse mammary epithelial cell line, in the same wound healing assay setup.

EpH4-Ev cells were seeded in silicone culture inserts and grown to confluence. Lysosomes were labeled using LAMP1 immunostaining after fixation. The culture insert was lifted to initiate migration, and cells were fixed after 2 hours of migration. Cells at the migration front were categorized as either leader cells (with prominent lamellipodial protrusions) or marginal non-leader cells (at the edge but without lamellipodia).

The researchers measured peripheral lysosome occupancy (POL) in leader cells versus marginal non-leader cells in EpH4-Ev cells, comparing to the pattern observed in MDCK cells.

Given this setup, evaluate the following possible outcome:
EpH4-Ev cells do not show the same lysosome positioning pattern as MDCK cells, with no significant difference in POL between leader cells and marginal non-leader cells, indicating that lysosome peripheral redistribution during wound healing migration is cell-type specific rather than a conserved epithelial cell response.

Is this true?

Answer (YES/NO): NO